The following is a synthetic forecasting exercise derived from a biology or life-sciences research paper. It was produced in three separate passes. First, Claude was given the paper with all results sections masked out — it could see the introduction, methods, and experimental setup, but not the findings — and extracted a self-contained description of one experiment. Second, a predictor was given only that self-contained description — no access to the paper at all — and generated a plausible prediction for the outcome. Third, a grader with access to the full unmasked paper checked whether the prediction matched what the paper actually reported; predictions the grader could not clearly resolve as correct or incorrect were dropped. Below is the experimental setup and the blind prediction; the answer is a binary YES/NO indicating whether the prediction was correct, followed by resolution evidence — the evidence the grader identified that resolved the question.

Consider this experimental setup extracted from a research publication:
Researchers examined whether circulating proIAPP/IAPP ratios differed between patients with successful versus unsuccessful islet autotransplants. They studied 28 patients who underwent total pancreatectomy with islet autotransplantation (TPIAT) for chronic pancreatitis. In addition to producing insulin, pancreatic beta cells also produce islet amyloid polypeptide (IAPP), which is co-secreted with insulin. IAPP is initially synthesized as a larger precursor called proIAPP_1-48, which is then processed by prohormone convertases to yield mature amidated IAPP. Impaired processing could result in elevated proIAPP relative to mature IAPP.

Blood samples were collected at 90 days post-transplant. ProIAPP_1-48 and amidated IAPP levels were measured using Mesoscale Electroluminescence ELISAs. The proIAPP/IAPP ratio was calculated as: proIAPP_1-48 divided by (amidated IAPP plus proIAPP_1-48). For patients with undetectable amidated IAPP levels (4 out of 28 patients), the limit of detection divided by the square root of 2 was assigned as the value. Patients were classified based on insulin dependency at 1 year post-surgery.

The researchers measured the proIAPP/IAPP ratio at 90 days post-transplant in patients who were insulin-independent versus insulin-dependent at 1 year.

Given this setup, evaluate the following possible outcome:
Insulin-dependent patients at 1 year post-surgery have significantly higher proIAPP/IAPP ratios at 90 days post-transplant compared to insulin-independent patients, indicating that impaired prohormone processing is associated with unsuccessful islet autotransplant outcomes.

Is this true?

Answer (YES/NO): YES